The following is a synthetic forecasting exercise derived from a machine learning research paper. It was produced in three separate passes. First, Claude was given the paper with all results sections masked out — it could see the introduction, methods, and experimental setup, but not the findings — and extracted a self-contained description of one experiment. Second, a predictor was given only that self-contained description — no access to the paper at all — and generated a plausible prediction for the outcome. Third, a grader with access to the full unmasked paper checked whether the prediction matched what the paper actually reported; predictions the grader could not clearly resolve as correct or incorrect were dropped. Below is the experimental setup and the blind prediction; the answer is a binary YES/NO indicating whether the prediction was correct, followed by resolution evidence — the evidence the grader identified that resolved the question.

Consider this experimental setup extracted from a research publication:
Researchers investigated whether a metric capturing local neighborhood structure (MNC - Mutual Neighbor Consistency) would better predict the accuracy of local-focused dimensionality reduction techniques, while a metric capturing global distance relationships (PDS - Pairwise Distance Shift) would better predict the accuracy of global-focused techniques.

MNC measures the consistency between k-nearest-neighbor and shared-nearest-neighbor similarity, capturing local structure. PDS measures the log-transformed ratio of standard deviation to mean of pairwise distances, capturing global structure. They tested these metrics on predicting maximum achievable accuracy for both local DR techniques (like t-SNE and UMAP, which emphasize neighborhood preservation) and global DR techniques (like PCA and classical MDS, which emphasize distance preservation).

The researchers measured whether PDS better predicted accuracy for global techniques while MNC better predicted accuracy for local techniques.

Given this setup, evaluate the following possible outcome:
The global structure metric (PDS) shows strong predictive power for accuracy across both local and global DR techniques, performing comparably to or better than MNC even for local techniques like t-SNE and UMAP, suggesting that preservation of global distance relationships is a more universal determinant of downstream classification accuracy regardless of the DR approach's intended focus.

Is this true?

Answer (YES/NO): NO